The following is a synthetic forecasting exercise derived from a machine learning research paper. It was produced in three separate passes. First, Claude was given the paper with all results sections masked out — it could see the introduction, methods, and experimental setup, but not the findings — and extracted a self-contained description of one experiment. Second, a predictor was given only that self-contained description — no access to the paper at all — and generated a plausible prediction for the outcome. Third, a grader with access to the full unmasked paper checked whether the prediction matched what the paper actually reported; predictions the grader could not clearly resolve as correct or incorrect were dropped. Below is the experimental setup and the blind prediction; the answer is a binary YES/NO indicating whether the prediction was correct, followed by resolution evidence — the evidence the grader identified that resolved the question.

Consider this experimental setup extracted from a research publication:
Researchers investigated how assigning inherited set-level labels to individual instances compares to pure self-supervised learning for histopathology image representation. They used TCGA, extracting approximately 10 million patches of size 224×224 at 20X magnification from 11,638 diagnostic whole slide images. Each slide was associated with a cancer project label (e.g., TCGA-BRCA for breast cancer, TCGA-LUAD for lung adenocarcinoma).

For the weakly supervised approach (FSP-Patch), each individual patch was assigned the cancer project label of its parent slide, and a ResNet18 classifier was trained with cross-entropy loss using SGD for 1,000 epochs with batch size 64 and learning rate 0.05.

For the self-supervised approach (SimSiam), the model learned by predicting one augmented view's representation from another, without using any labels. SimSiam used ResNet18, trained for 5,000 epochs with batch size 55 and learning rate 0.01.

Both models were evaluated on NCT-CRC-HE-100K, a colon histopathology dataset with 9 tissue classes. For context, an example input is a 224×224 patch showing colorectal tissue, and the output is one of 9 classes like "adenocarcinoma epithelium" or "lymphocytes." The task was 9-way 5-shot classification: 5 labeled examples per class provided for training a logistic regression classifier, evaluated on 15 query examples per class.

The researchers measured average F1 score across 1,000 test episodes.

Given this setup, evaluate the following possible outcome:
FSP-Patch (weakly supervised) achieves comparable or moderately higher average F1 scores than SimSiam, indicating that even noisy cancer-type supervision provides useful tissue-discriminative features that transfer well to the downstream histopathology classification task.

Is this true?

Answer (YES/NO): NO